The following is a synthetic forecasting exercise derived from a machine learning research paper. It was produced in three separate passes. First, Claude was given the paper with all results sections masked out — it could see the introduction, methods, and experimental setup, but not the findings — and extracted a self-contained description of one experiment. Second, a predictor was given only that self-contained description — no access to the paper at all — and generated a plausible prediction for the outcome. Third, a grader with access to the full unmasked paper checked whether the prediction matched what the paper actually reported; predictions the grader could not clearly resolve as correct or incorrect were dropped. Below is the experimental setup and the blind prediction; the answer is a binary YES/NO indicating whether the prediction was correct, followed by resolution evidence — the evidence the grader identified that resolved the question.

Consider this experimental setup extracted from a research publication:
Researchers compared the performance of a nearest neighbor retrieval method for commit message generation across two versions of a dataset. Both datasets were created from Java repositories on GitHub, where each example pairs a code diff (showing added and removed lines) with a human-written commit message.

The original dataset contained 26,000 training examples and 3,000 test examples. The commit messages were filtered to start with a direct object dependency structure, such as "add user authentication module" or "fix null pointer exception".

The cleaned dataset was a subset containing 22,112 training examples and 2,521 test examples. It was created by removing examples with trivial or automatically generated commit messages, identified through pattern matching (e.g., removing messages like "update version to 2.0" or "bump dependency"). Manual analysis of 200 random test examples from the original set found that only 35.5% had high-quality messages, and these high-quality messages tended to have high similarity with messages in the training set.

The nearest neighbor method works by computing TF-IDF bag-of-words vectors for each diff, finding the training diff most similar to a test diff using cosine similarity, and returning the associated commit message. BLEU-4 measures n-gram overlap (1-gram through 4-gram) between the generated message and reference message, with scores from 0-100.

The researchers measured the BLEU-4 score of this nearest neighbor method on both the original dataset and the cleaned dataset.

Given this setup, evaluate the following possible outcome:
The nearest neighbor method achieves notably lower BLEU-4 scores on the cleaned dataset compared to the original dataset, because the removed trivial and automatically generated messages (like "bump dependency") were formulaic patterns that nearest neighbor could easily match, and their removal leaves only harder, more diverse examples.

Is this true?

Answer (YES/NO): YES